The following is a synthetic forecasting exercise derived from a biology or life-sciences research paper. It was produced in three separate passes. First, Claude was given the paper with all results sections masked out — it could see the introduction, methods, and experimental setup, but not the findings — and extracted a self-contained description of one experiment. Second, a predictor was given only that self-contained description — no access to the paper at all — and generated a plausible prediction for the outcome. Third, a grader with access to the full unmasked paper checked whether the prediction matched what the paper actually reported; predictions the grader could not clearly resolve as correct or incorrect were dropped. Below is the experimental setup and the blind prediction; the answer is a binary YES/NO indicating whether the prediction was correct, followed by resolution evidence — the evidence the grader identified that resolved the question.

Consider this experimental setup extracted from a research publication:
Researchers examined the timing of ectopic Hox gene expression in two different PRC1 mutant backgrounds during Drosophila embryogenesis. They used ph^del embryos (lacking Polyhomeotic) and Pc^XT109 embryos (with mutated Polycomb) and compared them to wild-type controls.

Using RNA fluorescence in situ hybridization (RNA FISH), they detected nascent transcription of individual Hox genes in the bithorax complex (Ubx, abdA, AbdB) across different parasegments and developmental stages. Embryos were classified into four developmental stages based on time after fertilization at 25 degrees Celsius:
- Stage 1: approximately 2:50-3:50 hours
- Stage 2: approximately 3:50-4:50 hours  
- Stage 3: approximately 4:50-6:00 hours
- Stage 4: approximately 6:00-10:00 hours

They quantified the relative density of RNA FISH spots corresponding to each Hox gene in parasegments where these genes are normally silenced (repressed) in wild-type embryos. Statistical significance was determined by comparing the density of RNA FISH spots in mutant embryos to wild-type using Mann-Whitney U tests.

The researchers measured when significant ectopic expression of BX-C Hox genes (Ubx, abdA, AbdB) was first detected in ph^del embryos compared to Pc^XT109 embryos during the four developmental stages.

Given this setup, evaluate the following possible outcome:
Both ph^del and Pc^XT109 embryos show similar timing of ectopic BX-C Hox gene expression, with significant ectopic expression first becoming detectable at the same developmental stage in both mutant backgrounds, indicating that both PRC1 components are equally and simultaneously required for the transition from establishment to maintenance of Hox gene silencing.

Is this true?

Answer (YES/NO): NO